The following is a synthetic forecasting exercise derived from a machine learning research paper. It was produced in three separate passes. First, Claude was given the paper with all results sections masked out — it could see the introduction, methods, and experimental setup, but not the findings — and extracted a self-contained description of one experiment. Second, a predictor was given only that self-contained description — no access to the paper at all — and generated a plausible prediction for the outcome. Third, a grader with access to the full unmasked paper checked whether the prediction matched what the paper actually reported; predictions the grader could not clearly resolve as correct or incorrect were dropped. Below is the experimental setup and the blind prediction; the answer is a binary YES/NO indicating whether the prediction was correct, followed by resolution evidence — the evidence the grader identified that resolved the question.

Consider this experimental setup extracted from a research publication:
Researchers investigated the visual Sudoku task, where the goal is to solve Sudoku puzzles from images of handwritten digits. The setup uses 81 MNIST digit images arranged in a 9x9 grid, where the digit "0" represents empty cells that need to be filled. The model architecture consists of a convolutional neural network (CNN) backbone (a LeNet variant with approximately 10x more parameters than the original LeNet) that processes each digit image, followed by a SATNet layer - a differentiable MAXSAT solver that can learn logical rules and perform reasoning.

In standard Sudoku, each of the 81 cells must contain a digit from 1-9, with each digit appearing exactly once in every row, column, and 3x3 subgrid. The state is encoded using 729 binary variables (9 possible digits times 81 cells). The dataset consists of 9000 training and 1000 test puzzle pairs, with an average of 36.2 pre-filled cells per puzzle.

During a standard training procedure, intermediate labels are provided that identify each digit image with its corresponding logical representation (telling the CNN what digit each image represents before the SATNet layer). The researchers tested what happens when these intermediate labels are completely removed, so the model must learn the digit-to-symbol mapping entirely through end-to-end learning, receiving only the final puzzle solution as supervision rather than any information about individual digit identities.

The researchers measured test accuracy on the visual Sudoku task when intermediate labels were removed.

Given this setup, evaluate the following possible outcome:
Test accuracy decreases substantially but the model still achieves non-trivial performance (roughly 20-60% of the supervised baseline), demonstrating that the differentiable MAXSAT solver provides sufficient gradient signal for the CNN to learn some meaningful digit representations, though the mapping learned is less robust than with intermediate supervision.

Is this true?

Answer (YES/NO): NO